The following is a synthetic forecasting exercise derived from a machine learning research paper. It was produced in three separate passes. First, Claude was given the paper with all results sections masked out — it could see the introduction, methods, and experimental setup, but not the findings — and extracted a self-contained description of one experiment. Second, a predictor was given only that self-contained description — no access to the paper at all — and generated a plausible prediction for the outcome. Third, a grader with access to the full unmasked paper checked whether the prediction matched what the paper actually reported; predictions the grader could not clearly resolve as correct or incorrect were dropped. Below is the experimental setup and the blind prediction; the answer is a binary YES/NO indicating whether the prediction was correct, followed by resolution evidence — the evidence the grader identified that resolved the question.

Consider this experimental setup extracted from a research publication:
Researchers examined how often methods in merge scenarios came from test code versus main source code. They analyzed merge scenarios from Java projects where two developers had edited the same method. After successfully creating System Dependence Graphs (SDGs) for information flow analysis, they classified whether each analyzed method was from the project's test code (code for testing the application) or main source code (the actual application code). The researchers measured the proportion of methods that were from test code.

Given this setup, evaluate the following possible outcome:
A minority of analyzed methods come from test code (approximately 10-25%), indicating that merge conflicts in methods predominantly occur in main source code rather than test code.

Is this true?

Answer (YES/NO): NO